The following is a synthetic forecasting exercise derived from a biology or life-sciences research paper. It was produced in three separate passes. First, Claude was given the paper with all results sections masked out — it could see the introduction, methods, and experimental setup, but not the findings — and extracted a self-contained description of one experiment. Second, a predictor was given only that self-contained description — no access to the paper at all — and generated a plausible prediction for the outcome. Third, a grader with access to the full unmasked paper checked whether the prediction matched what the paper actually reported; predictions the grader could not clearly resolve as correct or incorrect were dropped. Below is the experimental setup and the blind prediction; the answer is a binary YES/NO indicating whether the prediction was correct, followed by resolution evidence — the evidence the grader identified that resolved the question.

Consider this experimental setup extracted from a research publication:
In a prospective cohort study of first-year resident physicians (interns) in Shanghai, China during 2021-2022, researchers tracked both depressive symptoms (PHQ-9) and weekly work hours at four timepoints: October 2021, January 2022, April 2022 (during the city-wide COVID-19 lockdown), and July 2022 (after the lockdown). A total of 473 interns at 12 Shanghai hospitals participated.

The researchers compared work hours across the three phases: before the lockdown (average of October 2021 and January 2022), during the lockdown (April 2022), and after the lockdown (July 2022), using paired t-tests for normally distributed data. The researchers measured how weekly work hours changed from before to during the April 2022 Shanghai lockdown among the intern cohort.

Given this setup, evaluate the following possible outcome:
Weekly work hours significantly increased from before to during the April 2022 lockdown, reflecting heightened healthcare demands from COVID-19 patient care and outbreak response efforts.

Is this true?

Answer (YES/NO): NO